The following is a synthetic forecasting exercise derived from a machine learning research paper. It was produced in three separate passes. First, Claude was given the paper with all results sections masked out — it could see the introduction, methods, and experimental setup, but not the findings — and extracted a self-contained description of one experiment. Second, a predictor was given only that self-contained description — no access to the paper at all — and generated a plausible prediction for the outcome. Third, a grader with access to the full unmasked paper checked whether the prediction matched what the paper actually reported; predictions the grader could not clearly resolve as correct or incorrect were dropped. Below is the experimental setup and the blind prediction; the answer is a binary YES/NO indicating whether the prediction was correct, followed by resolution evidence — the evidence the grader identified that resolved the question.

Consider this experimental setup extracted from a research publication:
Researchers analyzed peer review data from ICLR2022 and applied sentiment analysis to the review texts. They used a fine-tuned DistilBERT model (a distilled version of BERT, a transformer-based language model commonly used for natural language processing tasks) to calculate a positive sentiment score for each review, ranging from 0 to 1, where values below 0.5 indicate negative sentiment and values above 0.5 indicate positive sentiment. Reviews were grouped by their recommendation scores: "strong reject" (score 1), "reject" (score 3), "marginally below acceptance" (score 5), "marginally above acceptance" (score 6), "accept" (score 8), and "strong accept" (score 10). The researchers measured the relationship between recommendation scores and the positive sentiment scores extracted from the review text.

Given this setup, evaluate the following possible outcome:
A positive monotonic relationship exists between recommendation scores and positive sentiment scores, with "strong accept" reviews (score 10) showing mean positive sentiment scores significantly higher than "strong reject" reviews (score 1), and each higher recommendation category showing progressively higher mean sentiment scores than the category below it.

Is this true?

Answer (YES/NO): YES